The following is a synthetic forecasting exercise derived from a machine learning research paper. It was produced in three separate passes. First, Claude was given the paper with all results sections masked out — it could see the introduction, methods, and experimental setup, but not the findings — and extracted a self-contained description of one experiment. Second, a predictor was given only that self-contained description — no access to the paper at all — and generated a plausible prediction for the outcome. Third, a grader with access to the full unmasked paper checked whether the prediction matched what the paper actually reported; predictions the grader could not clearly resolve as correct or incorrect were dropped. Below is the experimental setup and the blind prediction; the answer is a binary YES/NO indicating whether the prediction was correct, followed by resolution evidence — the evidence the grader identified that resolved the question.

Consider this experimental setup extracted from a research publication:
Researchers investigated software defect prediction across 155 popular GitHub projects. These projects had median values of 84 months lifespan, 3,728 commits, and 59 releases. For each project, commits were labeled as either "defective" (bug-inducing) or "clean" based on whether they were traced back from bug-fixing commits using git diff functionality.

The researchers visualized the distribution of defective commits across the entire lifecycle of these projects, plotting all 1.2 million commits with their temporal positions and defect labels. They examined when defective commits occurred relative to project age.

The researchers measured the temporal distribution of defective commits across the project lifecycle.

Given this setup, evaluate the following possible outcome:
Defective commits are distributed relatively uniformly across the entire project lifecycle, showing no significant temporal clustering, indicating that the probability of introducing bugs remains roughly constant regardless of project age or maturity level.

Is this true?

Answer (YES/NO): NO